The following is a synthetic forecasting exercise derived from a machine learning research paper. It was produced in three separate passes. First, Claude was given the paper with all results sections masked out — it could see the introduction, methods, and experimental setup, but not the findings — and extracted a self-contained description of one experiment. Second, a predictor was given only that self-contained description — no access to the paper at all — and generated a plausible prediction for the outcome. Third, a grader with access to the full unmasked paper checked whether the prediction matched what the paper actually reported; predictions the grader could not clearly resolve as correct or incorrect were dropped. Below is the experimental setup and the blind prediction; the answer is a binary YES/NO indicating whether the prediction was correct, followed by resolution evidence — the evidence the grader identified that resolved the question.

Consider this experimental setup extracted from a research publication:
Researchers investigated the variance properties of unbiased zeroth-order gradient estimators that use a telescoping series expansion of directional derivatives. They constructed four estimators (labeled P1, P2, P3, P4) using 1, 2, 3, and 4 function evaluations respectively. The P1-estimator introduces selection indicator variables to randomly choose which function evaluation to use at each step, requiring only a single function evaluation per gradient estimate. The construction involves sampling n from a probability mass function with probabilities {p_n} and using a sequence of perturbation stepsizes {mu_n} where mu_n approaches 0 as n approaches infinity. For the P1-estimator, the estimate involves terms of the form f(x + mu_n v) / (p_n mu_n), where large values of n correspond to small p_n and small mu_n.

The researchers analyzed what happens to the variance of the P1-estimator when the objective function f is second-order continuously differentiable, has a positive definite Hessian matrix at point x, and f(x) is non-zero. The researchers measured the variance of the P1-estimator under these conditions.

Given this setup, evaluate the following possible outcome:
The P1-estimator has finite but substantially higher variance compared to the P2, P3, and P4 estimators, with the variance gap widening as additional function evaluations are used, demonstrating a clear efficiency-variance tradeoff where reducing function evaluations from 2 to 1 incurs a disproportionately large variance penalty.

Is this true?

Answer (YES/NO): NO